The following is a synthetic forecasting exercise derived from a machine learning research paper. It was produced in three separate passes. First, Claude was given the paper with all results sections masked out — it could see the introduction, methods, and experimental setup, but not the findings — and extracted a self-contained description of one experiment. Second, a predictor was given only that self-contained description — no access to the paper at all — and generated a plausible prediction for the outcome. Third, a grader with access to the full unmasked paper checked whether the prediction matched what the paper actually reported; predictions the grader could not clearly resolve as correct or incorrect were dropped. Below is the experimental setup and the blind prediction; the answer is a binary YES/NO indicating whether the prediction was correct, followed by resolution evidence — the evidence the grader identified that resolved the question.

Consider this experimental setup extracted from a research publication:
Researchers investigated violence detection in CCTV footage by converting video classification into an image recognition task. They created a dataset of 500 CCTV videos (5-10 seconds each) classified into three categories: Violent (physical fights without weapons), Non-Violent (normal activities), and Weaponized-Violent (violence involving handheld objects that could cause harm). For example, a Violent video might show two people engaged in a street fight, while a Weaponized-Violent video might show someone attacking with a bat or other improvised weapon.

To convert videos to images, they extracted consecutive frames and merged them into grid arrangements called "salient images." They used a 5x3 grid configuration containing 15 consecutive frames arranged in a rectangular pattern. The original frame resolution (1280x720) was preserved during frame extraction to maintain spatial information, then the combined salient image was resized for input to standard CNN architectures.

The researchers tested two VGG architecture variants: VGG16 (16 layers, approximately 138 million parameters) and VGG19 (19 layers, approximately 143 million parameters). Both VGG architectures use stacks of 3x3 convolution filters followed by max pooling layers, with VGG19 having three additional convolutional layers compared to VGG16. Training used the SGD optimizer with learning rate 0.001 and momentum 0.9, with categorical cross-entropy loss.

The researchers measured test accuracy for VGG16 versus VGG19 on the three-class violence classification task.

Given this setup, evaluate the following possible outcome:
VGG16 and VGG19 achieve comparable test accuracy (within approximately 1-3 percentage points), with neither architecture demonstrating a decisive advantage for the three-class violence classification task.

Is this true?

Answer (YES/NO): YES